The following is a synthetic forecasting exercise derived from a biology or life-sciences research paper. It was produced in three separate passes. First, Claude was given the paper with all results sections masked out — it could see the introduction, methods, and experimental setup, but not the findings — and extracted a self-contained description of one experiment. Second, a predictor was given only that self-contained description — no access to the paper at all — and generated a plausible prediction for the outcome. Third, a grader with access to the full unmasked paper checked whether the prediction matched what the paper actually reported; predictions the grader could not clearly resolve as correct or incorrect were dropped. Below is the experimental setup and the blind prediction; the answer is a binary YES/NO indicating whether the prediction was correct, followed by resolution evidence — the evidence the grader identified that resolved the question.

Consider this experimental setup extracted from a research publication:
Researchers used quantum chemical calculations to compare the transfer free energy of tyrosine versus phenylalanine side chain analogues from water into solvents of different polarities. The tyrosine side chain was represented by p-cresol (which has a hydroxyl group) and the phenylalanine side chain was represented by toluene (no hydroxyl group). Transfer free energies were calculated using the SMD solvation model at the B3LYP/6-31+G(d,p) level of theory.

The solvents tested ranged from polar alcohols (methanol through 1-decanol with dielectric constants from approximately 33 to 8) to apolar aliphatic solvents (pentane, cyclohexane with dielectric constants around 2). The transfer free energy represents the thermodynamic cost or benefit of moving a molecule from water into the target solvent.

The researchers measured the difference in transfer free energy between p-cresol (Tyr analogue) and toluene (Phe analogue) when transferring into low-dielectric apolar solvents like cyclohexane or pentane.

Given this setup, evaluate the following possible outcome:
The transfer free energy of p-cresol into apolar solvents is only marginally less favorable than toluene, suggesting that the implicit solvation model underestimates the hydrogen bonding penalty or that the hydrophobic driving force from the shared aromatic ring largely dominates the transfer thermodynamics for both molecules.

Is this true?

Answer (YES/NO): NO